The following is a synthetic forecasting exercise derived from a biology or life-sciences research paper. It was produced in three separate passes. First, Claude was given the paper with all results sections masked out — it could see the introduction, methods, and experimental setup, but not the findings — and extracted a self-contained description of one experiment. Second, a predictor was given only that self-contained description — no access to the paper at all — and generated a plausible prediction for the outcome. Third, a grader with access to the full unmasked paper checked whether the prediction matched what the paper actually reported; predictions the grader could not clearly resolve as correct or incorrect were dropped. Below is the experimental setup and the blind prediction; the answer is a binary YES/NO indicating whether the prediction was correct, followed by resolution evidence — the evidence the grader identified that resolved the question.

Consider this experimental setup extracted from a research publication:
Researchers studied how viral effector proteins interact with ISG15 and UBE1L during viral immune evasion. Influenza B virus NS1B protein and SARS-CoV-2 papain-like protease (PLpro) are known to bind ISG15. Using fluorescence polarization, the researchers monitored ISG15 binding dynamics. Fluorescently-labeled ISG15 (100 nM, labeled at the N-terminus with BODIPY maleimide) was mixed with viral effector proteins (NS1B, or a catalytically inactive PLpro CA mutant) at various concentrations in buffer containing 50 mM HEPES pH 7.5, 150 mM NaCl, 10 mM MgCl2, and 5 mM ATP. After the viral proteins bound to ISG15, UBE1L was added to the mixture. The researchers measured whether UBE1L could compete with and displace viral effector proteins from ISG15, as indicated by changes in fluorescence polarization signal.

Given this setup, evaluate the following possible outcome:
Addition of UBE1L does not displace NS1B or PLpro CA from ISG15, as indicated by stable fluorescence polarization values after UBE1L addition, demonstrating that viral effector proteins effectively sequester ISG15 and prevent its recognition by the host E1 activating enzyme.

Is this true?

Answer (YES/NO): NO